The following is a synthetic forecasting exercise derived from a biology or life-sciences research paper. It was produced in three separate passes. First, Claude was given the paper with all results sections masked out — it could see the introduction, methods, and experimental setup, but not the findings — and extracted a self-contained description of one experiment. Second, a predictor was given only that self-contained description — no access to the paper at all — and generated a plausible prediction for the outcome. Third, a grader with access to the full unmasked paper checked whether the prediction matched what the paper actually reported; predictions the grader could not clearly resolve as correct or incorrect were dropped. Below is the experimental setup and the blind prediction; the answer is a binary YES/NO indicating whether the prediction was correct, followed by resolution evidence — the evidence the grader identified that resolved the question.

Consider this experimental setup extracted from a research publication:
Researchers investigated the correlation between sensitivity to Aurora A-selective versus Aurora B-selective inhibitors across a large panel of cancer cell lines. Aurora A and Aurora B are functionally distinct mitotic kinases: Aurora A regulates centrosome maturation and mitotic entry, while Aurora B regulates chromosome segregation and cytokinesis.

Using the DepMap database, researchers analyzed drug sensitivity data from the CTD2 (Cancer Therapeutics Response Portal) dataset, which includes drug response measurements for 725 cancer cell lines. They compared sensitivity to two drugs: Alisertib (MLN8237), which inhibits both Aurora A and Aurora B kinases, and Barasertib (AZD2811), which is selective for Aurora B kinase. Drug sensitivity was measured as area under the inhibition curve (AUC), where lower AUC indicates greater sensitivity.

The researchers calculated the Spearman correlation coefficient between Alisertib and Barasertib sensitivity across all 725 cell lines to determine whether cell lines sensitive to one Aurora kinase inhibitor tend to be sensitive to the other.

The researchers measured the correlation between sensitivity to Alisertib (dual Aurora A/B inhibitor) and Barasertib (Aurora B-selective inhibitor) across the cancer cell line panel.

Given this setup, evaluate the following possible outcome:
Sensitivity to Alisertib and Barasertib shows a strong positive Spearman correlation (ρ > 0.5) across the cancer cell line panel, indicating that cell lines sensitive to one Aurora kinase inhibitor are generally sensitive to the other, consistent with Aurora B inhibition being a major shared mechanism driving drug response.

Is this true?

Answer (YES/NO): YES